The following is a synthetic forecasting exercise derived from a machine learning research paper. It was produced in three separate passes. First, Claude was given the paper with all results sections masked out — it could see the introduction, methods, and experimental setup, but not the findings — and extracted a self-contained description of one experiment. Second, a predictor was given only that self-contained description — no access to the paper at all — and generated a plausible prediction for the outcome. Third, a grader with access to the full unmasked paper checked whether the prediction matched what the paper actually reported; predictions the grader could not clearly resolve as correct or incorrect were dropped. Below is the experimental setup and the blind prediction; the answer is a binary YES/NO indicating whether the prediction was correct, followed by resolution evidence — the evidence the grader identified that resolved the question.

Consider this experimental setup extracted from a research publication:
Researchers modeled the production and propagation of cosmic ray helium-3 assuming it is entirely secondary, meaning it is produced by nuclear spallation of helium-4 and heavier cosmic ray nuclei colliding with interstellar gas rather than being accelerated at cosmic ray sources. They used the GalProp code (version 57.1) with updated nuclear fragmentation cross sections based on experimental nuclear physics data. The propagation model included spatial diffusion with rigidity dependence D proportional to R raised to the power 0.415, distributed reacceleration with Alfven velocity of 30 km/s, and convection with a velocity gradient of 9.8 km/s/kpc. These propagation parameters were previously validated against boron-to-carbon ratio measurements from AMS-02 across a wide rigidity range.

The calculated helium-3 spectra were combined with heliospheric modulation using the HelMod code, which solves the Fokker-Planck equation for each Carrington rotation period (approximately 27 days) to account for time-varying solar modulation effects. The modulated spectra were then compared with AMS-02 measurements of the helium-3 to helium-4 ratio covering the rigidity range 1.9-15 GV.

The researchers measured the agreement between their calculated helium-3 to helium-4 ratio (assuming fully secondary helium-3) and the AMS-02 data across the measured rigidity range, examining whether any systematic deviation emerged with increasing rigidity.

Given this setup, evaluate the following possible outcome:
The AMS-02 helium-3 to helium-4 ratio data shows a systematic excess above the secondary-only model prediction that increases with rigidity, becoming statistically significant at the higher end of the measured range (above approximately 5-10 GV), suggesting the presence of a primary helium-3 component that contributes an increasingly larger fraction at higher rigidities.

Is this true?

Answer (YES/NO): YES